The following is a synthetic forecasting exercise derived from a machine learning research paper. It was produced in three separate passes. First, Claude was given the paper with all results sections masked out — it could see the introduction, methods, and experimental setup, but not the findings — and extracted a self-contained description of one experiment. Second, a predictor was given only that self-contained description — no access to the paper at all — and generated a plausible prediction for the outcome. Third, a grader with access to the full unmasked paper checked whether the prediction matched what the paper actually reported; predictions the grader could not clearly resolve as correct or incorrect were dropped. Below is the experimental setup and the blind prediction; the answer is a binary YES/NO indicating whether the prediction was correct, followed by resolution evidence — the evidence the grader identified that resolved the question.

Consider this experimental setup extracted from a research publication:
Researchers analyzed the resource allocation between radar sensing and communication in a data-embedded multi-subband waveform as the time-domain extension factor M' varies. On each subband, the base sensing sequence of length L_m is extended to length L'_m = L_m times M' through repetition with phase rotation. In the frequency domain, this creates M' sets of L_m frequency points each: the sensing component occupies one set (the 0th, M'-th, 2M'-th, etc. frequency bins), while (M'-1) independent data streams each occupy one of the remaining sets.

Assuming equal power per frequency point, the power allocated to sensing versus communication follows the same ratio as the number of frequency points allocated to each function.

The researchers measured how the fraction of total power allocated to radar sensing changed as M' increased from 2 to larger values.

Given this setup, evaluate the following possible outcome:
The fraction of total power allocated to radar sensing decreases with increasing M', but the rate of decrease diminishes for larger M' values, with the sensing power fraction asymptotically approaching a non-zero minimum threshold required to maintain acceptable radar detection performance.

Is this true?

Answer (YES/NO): NO